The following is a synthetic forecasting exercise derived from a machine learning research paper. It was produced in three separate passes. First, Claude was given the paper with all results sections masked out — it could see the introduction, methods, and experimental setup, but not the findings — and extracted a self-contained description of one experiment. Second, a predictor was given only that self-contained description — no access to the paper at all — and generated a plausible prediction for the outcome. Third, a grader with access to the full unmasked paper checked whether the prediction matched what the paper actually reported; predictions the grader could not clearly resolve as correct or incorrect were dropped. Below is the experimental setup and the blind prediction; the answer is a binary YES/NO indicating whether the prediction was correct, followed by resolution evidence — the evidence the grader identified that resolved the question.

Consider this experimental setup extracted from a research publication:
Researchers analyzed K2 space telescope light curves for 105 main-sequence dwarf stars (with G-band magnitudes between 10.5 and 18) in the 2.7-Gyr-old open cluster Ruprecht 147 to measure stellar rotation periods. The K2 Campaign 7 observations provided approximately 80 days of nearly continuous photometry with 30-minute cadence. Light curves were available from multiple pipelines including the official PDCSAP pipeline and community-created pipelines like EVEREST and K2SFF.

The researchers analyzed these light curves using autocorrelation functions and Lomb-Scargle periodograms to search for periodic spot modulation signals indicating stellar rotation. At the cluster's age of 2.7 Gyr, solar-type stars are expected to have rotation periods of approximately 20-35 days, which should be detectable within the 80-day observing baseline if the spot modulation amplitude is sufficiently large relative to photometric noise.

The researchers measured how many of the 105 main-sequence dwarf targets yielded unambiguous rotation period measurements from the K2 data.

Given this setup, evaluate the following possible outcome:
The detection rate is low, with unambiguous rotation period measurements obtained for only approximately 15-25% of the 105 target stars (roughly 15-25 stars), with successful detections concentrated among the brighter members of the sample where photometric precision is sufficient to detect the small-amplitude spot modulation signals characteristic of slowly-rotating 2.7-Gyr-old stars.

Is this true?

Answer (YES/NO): NO